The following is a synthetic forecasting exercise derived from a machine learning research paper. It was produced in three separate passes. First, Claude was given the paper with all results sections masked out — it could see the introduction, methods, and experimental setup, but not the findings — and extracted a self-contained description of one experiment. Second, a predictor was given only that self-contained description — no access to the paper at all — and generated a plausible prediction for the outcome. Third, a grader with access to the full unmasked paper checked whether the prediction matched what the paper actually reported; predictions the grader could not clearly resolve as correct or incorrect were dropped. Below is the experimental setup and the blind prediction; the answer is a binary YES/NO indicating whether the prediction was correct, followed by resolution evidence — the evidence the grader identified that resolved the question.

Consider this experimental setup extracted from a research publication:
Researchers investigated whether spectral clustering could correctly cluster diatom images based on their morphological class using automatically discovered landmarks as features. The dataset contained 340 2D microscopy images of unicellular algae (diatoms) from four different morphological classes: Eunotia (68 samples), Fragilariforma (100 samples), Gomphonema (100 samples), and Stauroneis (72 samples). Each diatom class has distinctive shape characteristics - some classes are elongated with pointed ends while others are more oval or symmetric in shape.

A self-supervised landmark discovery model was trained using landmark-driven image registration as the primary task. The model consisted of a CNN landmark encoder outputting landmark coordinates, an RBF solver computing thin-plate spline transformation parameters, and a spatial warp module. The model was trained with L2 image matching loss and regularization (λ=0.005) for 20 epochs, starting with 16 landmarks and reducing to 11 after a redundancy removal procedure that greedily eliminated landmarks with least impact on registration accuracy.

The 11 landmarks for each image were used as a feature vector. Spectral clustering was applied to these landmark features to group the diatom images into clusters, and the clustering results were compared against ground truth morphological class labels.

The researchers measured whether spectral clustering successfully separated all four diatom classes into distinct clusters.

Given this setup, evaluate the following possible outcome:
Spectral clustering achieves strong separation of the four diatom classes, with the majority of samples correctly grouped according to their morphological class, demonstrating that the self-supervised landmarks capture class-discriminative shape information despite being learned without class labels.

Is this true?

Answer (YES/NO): NO